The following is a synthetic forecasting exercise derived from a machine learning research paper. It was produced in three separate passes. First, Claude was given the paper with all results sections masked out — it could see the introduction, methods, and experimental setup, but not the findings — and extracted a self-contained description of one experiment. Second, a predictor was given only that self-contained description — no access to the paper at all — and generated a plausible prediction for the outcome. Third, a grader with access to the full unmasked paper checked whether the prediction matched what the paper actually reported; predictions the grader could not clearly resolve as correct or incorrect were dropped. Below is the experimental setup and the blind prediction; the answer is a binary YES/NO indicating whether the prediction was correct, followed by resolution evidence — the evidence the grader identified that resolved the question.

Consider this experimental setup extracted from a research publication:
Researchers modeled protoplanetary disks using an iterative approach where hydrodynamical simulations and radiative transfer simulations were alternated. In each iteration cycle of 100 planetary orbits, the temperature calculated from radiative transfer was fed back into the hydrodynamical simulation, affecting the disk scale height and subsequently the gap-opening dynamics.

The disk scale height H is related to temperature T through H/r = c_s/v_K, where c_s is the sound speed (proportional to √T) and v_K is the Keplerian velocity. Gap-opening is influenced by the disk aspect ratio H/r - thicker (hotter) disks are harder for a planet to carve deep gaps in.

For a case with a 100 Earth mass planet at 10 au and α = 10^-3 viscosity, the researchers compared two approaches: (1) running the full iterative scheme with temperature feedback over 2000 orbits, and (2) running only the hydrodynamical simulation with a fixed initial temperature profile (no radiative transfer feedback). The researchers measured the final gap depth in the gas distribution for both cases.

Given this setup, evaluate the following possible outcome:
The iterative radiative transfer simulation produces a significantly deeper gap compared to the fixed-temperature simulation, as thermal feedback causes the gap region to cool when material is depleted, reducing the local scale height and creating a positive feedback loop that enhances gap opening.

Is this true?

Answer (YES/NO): NO